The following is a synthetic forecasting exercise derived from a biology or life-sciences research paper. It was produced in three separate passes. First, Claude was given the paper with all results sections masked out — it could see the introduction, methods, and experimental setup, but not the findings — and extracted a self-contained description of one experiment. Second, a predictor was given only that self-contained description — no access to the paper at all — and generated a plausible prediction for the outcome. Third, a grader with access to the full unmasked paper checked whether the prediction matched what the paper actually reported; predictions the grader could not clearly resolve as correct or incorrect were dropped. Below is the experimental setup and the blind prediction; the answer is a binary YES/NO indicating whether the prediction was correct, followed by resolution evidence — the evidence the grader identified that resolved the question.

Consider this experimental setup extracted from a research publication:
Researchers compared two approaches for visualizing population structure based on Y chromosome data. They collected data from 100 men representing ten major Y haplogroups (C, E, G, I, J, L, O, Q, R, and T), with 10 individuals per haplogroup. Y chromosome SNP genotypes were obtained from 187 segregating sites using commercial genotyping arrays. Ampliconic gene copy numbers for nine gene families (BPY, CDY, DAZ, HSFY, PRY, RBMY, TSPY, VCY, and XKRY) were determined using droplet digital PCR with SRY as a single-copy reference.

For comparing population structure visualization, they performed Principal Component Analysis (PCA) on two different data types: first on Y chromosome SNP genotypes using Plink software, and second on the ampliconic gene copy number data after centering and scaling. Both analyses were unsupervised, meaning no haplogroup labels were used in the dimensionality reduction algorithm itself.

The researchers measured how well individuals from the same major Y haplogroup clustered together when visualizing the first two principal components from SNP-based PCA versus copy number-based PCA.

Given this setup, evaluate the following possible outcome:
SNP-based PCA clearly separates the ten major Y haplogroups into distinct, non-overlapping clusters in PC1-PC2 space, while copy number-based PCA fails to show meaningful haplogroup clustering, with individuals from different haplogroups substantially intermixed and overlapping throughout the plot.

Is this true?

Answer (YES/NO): NO